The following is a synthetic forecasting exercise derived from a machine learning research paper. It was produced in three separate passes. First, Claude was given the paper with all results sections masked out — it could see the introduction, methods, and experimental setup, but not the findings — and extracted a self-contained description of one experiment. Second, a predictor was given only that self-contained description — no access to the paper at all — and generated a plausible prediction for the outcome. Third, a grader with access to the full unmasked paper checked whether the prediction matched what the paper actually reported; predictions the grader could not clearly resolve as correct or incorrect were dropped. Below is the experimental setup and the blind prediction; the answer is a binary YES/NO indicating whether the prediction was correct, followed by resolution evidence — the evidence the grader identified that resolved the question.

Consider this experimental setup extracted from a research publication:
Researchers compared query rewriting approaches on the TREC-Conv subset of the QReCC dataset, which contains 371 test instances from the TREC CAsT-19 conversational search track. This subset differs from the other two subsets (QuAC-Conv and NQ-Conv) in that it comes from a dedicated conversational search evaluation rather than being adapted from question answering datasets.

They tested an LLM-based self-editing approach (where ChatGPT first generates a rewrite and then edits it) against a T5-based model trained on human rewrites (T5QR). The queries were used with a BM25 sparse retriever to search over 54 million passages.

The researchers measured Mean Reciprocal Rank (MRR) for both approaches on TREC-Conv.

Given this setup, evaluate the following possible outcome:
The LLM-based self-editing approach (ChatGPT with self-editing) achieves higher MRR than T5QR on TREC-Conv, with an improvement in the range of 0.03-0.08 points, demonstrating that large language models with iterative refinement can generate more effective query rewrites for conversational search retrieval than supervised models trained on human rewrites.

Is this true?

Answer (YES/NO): NO